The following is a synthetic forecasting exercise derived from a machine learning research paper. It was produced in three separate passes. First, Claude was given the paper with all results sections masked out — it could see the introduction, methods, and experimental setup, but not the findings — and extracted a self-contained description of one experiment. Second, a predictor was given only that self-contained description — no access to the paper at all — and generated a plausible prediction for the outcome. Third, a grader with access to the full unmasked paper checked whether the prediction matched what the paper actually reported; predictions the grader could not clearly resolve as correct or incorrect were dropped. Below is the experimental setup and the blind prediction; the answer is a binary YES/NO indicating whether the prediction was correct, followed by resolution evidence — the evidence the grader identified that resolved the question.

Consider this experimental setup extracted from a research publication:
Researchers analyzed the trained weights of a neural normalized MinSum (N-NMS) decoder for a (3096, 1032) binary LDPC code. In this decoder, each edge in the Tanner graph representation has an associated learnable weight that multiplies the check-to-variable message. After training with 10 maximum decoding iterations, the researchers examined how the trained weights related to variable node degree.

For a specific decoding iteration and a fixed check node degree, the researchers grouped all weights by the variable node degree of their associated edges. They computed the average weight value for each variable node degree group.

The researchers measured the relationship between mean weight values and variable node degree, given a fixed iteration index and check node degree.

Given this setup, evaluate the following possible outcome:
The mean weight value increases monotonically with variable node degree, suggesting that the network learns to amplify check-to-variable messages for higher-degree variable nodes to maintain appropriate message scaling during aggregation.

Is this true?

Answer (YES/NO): NO